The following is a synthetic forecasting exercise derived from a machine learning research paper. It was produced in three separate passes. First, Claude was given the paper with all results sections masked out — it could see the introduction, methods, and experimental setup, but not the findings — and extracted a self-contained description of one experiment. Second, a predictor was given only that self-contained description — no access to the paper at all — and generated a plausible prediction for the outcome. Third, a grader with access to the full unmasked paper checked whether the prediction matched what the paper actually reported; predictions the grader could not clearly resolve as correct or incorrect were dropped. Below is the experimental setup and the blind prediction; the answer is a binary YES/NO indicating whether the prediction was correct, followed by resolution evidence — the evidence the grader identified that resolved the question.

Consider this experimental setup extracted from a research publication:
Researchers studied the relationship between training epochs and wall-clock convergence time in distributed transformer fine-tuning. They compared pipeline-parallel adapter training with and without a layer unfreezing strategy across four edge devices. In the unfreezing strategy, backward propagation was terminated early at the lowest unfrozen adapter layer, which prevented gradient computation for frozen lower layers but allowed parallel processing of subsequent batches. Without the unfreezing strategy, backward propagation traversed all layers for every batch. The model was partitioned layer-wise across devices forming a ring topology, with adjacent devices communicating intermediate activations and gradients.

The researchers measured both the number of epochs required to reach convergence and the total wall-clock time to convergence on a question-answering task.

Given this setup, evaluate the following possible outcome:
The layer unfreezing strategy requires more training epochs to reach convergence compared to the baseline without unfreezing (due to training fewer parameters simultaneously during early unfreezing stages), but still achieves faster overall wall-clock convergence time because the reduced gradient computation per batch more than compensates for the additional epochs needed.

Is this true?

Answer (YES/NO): YES